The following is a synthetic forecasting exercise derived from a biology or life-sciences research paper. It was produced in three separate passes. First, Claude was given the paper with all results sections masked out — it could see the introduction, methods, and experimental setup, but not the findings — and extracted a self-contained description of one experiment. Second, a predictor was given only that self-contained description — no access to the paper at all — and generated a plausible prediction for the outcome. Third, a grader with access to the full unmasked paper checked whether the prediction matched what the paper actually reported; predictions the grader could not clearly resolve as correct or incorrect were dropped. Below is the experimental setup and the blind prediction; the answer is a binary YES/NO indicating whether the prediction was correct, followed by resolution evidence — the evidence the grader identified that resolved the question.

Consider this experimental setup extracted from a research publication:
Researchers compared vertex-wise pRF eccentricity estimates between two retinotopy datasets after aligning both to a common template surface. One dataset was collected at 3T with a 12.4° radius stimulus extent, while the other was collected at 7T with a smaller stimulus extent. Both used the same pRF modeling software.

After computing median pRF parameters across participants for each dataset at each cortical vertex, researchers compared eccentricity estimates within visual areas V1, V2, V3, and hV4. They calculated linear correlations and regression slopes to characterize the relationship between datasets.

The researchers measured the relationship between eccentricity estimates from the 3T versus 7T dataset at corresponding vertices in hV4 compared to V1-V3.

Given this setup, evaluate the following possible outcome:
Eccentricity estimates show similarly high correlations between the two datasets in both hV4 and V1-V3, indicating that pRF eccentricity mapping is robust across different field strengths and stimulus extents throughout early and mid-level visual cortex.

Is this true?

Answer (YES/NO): YES